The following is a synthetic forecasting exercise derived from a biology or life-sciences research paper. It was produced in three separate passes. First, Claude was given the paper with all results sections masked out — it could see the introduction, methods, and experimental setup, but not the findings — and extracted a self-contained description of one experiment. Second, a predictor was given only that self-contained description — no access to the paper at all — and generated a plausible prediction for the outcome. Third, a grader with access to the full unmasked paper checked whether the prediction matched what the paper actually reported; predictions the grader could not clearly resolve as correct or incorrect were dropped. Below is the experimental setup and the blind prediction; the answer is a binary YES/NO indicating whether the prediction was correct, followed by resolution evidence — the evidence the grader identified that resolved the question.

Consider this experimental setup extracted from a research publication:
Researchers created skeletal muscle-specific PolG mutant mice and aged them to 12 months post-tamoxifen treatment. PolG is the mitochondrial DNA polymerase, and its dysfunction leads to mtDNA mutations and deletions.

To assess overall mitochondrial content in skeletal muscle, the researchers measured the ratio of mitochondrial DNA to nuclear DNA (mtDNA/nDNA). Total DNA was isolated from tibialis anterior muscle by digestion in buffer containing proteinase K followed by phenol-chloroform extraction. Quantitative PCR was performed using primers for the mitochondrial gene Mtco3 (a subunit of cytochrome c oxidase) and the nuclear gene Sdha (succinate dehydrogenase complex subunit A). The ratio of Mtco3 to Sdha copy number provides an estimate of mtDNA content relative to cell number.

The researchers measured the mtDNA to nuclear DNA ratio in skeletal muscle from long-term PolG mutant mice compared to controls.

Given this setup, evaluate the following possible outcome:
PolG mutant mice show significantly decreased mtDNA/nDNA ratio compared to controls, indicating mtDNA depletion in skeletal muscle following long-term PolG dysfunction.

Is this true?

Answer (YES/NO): YES